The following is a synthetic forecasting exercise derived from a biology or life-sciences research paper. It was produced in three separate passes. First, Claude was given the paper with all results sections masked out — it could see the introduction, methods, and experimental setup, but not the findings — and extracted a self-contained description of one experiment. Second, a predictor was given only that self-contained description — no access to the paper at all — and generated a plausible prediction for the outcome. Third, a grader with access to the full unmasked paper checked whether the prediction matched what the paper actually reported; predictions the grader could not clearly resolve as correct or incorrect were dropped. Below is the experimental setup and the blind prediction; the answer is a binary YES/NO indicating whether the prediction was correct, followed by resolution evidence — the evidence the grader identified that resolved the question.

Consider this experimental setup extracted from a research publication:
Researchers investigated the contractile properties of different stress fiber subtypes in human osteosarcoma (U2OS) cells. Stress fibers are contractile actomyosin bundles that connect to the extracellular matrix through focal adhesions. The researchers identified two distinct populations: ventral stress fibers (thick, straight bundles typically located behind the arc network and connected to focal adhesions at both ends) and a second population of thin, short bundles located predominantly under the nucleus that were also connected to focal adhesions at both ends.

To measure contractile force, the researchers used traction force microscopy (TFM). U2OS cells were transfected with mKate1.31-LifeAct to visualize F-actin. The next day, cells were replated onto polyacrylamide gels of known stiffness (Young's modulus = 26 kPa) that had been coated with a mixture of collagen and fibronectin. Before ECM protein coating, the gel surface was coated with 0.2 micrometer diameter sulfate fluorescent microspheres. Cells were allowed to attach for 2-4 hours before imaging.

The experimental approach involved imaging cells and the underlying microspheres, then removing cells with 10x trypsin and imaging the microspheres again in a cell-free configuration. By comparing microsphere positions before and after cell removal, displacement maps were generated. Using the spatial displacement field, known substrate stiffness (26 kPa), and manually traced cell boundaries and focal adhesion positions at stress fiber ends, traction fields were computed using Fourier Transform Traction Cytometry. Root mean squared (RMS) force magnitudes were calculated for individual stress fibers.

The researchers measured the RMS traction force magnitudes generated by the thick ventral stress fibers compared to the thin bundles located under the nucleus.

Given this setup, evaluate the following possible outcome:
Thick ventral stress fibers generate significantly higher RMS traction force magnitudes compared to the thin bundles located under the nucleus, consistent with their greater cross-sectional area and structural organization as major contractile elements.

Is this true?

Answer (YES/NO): YES